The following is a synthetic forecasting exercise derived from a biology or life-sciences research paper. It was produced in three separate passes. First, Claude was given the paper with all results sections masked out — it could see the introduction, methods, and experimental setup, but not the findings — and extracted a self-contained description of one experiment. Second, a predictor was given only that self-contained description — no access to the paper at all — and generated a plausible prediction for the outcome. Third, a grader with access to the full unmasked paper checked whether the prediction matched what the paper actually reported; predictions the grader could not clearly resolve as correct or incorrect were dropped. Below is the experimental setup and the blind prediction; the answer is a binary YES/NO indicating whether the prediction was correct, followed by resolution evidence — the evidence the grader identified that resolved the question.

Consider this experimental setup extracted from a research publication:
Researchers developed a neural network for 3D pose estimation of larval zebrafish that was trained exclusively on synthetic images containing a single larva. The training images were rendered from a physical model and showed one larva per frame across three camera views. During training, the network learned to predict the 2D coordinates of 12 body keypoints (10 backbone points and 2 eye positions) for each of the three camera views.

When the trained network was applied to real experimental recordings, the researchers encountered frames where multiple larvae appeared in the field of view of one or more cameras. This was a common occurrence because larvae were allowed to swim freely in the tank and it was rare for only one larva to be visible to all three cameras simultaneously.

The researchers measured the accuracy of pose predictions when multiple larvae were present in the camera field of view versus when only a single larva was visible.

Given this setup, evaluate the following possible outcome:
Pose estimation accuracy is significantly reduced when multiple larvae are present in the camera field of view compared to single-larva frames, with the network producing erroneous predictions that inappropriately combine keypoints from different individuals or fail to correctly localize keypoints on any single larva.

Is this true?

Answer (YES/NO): NO